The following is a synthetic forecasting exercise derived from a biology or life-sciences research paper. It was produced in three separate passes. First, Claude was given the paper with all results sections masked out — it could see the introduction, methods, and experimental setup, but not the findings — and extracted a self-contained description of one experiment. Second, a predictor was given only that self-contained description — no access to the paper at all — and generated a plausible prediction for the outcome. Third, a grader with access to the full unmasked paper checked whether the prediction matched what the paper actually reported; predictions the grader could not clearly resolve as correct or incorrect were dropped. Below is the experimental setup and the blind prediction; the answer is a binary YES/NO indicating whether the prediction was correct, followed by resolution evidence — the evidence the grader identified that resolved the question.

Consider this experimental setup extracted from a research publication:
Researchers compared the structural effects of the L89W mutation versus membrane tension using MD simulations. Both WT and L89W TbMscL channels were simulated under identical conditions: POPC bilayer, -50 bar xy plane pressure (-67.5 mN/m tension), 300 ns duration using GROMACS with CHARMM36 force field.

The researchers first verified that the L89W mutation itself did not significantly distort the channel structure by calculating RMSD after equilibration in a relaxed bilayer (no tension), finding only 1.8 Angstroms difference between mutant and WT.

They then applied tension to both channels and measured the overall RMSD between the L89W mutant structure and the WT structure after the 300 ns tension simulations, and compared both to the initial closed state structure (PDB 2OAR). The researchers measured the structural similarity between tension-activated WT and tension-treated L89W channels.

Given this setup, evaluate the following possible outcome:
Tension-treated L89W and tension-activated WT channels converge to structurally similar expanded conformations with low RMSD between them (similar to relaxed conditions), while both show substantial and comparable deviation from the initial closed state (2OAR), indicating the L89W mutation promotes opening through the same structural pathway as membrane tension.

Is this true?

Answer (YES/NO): NO